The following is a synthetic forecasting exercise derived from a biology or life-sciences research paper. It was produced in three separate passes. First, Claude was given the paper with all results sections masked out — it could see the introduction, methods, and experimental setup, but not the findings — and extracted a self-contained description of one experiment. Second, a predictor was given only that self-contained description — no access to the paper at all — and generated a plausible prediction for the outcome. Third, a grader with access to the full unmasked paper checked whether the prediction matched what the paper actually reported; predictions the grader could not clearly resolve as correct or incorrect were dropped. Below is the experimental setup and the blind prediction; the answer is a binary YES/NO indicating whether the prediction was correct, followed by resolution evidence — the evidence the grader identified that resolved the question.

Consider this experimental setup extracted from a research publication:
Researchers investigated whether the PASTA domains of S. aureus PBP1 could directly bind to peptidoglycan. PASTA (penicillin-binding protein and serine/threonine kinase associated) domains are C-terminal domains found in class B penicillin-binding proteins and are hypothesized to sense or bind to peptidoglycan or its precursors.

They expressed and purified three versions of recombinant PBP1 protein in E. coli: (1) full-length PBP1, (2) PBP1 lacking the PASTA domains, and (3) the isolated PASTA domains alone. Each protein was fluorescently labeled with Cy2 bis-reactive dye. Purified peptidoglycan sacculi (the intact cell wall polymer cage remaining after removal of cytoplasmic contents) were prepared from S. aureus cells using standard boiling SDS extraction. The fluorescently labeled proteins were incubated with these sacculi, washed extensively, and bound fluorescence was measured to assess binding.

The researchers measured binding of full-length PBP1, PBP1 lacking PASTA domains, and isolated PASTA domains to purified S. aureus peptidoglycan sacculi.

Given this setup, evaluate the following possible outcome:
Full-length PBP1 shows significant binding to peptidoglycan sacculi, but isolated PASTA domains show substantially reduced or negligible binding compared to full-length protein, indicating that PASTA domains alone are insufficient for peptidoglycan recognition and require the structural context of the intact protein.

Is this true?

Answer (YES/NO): NO